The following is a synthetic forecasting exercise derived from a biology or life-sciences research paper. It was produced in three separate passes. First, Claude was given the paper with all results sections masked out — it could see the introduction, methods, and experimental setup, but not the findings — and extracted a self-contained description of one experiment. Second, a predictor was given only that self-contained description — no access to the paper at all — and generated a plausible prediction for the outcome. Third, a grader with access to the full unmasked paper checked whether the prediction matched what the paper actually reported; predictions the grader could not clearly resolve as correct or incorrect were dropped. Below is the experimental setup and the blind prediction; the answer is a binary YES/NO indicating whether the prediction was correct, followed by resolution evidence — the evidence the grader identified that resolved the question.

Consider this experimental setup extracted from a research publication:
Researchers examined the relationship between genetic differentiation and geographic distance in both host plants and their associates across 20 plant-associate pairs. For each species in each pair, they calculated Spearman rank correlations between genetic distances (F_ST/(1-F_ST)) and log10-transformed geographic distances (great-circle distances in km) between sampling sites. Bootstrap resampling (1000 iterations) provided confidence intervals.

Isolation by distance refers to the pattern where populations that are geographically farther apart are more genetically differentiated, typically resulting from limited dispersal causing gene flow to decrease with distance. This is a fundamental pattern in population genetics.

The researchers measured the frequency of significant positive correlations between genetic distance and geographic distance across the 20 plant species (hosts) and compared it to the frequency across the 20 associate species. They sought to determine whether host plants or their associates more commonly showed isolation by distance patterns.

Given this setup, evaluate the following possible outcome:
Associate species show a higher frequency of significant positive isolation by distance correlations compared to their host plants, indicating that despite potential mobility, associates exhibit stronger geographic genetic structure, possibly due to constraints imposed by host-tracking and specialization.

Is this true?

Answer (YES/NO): YES